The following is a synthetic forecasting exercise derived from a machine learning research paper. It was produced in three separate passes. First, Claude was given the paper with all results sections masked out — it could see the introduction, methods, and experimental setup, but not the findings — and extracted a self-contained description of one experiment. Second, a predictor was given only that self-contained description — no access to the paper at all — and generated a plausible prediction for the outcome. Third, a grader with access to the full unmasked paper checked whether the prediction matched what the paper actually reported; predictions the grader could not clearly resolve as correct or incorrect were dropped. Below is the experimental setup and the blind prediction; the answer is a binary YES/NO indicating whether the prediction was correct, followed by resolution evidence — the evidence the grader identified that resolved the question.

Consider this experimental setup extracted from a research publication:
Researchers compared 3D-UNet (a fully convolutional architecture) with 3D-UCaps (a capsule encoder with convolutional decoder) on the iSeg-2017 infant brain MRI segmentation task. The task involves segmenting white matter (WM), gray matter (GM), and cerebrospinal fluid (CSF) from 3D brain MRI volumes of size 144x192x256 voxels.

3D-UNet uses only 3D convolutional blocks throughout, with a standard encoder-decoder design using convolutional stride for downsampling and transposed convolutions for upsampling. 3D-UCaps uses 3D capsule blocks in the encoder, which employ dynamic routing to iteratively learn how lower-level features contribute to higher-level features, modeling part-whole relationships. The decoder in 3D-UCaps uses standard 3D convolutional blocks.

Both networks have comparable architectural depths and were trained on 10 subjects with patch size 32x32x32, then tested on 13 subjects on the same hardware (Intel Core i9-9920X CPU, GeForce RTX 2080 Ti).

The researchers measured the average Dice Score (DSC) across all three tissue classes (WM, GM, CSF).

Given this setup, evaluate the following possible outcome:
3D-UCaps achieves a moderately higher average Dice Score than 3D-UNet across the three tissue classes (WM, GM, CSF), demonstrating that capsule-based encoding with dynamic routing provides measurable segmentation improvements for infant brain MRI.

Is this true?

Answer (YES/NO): NO